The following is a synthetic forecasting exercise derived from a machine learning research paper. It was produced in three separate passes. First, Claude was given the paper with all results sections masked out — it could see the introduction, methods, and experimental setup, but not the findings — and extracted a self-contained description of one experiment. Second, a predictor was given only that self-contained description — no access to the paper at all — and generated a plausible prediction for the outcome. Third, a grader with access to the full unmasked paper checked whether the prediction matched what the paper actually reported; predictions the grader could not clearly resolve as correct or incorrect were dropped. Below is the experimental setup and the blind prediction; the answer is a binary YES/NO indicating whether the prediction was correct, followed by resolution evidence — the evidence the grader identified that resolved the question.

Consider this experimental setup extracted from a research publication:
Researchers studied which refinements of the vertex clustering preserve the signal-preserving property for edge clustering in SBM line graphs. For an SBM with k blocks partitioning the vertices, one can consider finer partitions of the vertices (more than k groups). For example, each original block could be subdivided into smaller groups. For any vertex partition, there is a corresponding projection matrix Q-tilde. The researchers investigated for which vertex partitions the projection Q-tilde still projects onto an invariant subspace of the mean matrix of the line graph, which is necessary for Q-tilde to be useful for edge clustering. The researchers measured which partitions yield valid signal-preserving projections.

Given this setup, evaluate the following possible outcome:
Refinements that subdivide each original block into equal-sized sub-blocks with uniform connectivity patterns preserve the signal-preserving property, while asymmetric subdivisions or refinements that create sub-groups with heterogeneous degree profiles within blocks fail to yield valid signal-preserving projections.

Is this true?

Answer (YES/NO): NO